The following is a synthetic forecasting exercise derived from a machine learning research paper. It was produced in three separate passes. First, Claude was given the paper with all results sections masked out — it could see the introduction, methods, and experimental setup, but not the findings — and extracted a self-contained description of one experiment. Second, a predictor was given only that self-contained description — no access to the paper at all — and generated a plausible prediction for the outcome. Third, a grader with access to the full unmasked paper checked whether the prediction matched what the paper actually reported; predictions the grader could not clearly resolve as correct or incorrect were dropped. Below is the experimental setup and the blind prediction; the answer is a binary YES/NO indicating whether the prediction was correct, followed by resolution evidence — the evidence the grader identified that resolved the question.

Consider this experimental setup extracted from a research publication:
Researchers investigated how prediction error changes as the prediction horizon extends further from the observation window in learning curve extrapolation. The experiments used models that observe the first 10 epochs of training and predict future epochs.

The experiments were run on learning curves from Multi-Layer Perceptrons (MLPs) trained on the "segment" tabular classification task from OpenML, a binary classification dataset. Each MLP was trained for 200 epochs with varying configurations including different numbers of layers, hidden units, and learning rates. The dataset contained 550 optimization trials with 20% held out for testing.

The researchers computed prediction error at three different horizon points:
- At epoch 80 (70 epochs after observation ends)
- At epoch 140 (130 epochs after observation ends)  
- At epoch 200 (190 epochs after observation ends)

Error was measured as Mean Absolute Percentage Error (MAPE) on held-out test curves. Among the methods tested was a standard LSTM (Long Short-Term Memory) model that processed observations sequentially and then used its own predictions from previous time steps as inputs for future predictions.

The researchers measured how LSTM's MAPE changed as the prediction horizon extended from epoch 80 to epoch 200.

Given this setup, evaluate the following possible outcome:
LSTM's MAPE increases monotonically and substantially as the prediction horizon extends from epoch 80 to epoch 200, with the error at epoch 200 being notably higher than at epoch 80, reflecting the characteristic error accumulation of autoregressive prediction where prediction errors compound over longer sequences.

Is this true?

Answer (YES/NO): YES